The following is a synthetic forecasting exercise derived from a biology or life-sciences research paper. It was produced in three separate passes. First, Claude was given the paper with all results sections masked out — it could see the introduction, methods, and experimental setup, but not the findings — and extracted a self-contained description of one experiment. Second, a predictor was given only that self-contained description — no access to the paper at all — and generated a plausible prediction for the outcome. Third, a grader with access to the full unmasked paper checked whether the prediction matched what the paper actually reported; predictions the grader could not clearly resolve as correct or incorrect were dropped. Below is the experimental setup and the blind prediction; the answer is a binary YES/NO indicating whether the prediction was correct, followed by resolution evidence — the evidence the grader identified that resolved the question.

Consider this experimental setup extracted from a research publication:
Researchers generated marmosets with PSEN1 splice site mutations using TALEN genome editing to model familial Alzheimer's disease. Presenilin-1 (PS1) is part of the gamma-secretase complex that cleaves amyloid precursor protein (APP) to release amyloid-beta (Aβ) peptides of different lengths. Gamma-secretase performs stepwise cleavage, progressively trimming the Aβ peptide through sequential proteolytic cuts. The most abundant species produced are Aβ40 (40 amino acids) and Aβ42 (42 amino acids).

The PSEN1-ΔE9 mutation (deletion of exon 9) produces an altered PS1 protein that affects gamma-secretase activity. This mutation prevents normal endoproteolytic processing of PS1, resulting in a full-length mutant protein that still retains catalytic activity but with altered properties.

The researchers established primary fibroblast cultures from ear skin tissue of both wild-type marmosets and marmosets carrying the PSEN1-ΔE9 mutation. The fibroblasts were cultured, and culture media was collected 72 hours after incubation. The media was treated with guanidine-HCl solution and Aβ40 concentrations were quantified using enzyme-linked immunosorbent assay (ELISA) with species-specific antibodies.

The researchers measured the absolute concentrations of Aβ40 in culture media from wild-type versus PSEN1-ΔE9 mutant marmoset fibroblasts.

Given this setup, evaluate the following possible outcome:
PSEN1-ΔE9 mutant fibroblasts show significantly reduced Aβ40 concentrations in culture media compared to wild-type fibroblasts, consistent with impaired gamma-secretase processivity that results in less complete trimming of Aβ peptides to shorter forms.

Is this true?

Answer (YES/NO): NO